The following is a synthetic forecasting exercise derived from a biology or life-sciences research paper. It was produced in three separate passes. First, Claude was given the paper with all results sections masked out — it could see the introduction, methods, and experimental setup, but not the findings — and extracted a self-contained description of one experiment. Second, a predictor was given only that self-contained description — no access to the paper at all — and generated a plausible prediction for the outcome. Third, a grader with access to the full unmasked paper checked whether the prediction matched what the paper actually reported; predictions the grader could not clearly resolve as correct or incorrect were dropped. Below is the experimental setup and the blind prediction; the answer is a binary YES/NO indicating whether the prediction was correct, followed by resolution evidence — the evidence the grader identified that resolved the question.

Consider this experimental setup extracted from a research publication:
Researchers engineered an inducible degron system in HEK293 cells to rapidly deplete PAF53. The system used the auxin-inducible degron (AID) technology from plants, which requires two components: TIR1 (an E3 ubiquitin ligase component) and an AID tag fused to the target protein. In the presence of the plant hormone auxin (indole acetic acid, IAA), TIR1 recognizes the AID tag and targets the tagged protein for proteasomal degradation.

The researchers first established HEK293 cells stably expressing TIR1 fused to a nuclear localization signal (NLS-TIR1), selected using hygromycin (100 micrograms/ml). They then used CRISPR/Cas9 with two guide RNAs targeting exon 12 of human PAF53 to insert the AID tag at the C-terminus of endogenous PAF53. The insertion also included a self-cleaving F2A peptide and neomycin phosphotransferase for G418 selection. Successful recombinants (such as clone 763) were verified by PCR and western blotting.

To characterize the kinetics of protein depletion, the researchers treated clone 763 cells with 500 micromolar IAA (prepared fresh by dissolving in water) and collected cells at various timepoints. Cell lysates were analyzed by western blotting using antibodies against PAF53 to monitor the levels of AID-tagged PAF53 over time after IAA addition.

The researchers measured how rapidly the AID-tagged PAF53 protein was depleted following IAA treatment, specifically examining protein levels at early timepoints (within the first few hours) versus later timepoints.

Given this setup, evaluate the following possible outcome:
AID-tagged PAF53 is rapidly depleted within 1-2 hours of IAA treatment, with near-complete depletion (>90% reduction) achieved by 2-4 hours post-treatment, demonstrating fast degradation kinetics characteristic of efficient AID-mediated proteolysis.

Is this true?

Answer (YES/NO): NO